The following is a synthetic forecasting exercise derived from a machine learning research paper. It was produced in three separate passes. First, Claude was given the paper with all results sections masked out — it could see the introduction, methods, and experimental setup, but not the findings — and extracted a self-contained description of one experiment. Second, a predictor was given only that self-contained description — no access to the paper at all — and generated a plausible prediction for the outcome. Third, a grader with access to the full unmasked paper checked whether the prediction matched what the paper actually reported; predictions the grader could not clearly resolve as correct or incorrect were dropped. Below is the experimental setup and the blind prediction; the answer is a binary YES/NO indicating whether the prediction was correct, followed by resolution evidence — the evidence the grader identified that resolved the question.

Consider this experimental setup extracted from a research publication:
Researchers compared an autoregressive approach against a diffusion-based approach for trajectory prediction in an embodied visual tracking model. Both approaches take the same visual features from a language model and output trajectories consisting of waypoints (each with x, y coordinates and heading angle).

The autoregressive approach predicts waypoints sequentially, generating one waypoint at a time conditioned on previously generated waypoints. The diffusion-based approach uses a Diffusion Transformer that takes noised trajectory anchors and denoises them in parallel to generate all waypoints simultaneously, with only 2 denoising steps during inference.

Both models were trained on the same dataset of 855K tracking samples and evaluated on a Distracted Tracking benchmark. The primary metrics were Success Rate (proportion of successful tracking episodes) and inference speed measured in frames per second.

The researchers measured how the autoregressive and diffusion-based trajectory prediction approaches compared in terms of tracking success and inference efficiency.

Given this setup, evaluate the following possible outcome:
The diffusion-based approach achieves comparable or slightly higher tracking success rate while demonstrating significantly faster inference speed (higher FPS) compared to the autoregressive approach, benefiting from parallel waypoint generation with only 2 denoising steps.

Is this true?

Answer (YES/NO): NO